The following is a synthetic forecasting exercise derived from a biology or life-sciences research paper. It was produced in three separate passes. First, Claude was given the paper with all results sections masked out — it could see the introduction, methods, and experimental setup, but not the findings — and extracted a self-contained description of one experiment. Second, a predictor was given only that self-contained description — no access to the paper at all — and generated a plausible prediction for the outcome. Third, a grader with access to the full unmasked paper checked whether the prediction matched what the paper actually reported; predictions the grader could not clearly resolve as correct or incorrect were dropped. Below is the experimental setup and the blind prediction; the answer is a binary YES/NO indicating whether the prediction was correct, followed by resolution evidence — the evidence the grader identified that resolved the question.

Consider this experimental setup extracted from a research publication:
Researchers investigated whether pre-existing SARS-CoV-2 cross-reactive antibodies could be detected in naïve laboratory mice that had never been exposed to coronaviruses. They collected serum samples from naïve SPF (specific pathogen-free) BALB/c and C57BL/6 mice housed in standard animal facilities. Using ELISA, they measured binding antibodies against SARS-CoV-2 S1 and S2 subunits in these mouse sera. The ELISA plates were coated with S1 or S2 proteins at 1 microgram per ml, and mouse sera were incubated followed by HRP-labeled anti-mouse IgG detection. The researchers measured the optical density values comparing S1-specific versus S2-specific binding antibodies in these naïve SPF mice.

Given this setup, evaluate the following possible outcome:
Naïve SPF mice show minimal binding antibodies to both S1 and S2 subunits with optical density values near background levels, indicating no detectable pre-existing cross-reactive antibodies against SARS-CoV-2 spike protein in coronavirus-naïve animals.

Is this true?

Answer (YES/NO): NO